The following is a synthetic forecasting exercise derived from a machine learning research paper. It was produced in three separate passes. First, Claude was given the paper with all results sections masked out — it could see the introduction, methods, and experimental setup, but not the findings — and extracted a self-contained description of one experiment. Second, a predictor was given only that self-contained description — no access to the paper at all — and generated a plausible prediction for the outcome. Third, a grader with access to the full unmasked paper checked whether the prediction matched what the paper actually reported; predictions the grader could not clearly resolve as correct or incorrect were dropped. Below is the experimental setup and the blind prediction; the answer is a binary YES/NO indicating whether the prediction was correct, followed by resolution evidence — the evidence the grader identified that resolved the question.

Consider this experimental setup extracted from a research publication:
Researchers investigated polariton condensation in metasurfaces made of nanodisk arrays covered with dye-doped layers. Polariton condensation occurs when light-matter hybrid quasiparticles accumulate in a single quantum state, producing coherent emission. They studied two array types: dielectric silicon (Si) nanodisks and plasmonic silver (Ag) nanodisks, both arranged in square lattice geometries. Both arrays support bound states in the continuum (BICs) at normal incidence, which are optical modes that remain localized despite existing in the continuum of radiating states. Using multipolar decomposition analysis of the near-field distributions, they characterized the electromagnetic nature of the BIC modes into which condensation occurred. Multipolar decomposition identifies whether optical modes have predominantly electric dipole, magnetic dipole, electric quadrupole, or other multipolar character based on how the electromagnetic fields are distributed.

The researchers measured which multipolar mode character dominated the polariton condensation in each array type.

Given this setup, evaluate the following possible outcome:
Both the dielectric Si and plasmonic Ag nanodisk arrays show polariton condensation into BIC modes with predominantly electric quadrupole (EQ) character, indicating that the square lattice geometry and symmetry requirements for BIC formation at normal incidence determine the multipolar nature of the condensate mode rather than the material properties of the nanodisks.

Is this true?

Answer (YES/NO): NO